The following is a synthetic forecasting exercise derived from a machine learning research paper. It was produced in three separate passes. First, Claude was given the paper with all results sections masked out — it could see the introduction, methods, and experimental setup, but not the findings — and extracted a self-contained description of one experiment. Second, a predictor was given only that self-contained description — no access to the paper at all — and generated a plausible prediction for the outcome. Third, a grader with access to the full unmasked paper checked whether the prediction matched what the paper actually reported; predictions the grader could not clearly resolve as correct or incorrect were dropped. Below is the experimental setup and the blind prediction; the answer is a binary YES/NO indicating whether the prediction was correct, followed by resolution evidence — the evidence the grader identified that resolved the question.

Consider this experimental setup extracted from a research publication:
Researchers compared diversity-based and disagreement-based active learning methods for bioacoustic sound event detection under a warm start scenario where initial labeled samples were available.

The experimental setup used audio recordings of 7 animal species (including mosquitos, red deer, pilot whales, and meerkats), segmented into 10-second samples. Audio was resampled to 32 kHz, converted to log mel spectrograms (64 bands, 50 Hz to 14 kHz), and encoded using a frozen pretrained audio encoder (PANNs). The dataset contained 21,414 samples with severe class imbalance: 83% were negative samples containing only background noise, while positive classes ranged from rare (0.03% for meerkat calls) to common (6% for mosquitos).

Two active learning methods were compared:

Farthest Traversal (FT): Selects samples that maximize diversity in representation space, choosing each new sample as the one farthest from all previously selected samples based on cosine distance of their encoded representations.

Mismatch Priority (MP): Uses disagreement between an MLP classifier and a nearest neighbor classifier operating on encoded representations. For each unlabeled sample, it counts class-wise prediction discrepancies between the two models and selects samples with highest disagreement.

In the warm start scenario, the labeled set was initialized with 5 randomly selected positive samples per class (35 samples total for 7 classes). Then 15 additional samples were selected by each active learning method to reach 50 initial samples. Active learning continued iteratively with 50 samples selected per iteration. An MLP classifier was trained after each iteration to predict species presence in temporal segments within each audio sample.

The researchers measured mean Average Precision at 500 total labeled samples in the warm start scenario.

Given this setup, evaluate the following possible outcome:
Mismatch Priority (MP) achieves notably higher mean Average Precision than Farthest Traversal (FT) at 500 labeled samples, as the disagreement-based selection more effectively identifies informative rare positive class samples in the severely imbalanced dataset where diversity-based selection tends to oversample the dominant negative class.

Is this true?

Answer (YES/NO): YES